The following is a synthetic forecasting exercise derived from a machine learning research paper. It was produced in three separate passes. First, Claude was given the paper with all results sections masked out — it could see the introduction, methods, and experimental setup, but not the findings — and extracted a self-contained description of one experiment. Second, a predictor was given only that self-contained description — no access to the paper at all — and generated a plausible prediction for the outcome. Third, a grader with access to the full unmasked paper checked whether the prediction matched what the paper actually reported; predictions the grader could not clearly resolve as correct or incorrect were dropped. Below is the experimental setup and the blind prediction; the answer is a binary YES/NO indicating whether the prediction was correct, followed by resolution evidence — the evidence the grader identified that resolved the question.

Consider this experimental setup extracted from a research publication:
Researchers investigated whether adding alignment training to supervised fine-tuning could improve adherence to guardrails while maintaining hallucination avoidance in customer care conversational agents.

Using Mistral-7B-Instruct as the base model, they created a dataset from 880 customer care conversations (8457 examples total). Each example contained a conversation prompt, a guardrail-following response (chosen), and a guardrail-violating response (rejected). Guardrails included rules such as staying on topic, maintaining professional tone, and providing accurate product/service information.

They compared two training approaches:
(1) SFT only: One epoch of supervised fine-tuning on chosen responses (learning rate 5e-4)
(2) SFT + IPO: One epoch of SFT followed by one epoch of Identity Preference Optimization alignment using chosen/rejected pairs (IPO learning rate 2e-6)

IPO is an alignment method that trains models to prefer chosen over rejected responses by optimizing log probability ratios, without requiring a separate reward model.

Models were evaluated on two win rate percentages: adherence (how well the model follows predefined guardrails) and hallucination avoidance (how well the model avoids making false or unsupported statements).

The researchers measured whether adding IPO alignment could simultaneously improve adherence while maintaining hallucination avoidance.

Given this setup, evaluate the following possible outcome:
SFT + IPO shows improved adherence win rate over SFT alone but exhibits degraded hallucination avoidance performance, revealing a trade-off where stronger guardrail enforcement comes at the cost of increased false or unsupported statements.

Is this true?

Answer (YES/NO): NO